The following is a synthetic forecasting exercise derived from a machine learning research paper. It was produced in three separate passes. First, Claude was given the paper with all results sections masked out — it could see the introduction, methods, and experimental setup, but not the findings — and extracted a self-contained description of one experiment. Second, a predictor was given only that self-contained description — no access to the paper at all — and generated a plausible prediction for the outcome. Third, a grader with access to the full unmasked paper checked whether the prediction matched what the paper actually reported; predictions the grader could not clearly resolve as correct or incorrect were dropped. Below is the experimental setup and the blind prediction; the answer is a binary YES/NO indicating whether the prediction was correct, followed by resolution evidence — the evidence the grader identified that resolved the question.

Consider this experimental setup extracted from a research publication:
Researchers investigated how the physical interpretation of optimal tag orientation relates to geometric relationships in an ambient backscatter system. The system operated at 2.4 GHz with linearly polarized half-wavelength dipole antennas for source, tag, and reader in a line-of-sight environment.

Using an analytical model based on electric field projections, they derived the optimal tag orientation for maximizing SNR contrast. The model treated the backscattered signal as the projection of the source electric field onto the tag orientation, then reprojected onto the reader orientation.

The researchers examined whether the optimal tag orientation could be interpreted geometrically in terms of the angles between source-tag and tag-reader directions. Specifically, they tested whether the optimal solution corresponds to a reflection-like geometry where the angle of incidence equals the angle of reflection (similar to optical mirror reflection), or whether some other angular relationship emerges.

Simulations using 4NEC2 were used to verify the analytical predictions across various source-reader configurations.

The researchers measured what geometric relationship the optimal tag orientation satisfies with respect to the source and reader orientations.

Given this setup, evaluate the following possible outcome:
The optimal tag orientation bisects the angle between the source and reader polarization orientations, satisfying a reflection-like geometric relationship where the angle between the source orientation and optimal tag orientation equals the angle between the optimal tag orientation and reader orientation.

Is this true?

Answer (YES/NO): YES